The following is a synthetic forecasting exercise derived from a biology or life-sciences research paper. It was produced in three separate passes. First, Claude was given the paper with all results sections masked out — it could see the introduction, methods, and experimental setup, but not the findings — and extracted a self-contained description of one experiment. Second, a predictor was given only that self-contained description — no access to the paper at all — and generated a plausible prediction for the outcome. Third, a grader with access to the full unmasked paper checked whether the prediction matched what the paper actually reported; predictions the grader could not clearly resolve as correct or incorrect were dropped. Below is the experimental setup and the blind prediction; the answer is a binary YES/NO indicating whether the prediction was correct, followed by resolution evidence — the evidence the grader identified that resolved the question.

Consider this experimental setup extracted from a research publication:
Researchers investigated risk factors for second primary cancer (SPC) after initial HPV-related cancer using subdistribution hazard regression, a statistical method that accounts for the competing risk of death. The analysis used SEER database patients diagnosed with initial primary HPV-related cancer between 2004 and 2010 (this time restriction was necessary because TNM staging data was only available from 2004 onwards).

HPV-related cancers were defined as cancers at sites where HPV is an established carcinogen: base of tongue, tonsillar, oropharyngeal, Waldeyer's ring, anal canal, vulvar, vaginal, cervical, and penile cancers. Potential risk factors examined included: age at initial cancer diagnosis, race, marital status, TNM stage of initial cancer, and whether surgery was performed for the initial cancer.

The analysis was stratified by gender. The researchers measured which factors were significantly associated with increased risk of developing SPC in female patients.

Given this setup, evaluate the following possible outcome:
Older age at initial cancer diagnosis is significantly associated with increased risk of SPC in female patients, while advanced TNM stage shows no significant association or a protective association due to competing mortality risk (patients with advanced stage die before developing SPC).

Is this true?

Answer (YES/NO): YES